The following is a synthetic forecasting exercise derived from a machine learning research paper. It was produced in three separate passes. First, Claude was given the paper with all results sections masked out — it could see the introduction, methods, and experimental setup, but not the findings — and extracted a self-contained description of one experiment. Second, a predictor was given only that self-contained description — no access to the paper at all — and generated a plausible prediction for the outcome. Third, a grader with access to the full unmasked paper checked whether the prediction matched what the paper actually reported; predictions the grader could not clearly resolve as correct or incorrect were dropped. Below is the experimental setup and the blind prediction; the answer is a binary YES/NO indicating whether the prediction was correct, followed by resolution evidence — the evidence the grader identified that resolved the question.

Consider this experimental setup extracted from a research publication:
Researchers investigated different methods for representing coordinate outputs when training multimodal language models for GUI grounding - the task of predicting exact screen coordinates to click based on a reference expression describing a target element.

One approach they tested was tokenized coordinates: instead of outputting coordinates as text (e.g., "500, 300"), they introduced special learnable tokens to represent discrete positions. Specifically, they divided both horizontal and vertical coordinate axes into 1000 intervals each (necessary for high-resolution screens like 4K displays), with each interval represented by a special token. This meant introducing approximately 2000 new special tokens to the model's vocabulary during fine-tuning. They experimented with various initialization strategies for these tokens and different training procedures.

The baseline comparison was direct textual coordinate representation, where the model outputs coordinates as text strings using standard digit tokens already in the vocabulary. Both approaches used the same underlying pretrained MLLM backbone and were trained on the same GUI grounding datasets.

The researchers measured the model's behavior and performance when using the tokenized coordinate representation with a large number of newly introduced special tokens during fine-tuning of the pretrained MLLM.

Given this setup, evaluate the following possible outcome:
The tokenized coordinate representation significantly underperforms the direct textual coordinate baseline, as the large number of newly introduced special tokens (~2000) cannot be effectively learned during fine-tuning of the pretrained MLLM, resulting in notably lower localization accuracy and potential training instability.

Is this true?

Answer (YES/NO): YES